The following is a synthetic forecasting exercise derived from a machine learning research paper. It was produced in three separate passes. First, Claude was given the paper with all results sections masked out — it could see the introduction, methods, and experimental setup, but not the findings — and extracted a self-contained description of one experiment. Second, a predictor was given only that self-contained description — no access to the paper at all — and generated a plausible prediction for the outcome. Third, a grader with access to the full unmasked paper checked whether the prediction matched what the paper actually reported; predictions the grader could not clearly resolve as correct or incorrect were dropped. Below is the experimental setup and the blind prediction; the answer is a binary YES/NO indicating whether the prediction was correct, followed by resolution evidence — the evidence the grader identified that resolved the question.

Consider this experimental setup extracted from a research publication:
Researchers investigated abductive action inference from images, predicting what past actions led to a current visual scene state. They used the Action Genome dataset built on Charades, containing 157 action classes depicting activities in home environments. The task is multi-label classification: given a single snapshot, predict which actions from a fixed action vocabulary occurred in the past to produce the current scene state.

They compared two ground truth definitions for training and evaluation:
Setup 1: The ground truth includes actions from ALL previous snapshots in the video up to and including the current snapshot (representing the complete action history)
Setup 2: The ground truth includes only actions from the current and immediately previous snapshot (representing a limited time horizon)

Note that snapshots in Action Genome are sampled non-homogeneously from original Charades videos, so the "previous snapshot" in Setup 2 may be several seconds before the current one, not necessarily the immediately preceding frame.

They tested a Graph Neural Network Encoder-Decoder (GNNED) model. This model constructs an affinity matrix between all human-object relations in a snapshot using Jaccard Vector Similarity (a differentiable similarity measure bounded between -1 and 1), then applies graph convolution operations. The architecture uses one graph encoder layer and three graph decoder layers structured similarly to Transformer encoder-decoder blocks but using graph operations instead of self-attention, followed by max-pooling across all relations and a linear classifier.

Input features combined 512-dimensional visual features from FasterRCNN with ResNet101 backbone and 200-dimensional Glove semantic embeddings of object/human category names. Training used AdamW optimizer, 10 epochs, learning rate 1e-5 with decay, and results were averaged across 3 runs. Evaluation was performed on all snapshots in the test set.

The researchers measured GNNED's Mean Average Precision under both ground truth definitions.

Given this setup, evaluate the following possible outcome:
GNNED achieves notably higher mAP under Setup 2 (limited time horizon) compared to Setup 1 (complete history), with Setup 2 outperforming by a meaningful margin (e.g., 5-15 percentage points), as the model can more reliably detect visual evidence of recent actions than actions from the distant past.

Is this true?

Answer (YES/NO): NO